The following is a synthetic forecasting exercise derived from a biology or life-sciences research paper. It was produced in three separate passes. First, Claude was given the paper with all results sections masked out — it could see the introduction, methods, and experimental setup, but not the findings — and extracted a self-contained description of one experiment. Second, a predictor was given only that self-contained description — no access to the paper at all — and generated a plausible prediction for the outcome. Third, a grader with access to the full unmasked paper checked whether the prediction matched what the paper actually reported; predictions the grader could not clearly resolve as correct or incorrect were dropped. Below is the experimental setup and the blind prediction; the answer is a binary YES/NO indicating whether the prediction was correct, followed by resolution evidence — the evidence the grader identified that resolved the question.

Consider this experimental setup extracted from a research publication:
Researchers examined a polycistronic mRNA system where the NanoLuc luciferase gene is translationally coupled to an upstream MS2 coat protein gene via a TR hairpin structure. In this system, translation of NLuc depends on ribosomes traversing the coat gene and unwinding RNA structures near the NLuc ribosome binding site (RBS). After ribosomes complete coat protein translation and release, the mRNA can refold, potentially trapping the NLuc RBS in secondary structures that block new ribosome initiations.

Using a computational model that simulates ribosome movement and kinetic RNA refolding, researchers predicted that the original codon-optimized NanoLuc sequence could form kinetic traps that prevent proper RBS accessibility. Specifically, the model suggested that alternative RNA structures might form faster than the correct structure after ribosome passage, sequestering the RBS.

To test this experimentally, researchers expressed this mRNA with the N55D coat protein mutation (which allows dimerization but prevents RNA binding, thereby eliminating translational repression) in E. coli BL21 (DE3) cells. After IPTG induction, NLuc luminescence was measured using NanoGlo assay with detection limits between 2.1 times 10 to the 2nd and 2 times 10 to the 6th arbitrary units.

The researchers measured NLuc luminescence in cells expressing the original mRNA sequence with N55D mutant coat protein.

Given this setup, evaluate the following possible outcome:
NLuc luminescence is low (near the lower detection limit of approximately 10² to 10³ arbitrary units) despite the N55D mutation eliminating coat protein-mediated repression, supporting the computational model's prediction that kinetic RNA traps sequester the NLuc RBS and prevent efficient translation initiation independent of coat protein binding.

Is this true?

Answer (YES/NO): NO